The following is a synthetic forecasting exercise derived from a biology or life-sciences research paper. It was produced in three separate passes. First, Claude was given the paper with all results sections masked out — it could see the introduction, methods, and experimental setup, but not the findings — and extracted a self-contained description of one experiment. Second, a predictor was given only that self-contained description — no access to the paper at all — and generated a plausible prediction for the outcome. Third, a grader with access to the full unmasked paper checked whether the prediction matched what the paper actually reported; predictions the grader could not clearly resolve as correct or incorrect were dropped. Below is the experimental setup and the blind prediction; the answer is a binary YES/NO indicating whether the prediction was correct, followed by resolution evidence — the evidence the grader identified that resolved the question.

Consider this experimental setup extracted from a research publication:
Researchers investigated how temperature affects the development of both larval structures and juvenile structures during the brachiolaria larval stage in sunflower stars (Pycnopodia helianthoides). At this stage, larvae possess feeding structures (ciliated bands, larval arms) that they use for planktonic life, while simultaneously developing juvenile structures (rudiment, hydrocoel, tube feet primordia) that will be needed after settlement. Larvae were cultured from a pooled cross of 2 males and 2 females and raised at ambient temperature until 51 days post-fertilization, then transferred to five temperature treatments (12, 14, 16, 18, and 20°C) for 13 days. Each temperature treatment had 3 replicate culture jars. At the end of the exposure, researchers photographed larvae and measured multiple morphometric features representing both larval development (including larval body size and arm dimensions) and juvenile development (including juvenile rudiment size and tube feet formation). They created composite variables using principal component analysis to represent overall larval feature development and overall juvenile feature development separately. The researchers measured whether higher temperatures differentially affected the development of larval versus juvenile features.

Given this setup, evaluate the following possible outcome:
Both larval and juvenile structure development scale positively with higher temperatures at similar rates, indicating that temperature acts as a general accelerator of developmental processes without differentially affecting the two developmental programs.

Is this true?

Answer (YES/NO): NO